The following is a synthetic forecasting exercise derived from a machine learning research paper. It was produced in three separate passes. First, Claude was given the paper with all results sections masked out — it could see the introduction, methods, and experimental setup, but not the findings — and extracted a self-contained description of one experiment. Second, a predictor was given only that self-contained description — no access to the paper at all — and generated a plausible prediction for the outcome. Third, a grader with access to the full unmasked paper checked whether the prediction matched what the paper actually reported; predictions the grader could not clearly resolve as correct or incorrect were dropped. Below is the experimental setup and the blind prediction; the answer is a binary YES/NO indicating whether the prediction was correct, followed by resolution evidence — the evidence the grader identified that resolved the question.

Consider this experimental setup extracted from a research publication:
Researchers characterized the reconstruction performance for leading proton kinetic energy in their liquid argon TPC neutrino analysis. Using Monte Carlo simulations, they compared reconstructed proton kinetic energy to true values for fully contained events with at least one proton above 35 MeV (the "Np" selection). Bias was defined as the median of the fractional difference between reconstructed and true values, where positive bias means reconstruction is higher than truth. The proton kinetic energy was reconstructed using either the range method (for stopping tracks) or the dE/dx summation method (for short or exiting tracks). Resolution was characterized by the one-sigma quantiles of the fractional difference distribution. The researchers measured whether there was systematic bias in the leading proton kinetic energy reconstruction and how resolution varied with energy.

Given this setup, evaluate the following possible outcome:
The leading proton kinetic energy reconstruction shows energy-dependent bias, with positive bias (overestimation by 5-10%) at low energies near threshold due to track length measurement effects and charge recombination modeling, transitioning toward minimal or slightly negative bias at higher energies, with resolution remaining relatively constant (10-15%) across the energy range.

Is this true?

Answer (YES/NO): NO